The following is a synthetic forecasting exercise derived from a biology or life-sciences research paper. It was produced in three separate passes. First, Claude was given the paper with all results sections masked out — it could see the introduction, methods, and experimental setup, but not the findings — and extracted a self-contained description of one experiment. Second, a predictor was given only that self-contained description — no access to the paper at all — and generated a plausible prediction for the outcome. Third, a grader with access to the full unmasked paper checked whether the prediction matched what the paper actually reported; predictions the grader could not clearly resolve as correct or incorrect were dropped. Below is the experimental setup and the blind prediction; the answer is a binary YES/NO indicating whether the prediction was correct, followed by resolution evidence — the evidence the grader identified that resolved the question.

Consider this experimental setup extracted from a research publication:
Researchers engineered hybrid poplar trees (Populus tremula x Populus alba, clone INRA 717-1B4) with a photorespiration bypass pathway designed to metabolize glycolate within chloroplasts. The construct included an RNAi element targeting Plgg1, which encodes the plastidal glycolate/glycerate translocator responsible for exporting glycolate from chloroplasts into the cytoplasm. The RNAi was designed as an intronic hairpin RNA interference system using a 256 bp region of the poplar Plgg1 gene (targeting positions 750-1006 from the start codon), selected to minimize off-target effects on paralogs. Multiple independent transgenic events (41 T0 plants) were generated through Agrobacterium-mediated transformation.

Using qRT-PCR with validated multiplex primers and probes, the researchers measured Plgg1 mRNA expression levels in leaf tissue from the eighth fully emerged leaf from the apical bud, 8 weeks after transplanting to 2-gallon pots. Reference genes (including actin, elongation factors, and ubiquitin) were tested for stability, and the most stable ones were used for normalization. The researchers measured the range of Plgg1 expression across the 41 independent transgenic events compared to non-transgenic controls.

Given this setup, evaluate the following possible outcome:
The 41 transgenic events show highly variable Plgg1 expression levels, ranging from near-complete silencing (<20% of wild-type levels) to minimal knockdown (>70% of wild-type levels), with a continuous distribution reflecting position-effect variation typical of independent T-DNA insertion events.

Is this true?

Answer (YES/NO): NO